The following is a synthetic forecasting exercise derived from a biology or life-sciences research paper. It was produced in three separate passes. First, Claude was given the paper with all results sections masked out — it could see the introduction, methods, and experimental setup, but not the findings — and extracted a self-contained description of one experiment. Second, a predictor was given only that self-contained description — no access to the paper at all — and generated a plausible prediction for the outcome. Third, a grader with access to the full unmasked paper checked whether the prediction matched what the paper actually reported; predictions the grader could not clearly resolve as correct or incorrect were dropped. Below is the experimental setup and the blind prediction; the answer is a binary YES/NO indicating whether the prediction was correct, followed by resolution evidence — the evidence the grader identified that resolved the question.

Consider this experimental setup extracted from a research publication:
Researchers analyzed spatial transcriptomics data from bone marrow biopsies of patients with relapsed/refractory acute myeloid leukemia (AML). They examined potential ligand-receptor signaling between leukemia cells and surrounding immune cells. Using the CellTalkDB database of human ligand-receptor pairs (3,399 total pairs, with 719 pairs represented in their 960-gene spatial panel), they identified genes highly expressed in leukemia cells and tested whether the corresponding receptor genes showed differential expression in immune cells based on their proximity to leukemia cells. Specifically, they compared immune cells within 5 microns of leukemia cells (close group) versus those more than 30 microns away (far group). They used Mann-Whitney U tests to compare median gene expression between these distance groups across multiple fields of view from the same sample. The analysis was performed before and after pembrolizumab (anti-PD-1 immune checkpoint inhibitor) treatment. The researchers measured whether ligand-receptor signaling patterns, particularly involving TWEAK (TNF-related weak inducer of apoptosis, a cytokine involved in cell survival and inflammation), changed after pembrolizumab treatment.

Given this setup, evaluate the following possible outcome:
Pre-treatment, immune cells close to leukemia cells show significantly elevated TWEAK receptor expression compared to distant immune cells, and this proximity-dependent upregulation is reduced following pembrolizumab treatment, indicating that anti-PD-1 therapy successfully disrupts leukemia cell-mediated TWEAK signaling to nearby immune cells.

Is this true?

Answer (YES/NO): NO